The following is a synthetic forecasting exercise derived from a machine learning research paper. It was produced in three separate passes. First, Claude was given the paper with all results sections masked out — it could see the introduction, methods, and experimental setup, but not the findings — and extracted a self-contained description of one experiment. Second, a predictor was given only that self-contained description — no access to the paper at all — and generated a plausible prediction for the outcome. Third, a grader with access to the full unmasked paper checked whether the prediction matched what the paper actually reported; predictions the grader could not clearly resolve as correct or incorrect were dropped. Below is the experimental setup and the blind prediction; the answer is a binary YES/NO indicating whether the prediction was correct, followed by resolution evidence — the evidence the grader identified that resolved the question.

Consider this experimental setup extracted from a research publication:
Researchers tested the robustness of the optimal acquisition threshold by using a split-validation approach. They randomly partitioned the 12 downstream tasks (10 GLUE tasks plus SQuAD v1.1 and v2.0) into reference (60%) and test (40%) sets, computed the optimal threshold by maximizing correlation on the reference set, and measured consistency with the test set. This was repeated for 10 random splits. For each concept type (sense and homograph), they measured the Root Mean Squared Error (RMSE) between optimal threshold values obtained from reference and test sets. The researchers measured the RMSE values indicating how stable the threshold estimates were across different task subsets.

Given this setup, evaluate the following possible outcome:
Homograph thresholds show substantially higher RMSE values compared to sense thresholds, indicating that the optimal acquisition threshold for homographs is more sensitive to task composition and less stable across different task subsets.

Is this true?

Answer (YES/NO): NO